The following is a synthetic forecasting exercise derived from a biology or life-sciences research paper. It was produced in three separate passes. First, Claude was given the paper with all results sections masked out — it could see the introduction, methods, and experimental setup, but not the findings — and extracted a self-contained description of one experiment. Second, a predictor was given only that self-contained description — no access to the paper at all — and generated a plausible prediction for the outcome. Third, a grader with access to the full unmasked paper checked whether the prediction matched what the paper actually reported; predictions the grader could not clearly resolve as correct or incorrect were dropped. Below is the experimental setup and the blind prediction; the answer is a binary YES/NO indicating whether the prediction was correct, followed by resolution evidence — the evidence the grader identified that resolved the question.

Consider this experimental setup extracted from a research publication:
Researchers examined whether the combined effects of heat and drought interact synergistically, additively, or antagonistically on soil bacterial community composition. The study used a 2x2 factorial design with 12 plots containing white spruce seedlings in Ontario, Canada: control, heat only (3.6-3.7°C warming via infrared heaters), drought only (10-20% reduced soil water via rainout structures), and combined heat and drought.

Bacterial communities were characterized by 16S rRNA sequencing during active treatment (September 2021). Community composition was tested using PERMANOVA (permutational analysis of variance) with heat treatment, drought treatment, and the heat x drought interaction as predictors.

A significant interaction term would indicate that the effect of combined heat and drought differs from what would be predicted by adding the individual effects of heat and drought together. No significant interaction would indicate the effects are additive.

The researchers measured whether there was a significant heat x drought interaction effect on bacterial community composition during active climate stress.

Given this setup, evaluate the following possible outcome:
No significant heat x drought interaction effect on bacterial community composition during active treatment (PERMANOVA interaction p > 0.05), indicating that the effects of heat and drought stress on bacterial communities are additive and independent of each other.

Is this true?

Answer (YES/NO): YES